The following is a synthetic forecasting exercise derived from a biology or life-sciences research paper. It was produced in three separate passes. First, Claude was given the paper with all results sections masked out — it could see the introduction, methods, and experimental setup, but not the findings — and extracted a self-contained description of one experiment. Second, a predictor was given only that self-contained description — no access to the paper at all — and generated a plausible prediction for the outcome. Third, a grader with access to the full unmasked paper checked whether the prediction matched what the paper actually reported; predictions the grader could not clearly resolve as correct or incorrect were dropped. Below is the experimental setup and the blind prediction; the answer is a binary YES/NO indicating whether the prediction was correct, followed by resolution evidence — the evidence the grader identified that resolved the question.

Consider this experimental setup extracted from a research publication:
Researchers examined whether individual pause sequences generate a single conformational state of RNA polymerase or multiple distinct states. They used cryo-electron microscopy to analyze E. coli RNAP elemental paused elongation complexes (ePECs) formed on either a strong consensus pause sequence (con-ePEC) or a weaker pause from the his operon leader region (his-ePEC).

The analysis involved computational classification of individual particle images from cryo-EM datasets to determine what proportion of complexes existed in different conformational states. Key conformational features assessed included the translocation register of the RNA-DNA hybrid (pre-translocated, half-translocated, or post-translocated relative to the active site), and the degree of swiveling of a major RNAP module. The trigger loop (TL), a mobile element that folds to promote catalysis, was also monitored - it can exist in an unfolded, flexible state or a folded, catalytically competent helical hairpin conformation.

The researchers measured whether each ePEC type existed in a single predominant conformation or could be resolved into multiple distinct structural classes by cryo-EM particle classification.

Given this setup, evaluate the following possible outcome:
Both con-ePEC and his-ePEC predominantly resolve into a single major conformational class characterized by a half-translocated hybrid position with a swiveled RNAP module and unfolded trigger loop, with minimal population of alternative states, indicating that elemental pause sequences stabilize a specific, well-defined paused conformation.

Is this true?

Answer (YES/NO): NO